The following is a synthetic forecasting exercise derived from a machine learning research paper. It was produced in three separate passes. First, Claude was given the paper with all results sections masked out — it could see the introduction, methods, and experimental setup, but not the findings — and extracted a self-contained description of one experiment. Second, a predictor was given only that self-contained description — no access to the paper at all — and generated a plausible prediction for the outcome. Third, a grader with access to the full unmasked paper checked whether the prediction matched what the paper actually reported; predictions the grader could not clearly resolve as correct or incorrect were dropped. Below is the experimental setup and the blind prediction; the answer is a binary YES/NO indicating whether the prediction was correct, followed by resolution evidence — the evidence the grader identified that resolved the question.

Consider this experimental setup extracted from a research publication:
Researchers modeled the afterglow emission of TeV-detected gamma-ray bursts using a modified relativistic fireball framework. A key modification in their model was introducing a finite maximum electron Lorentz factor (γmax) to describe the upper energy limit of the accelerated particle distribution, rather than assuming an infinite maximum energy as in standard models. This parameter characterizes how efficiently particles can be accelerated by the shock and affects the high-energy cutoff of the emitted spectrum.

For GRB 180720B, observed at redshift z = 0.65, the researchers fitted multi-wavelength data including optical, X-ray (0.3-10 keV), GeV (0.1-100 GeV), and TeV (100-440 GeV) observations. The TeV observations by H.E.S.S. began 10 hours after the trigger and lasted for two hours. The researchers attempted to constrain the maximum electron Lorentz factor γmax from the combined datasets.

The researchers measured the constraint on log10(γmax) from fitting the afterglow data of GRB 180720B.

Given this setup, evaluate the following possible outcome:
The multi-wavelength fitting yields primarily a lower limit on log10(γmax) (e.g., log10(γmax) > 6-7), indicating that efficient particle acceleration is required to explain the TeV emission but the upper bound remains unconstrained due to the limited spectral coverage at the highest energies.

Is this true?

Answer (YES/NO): YES